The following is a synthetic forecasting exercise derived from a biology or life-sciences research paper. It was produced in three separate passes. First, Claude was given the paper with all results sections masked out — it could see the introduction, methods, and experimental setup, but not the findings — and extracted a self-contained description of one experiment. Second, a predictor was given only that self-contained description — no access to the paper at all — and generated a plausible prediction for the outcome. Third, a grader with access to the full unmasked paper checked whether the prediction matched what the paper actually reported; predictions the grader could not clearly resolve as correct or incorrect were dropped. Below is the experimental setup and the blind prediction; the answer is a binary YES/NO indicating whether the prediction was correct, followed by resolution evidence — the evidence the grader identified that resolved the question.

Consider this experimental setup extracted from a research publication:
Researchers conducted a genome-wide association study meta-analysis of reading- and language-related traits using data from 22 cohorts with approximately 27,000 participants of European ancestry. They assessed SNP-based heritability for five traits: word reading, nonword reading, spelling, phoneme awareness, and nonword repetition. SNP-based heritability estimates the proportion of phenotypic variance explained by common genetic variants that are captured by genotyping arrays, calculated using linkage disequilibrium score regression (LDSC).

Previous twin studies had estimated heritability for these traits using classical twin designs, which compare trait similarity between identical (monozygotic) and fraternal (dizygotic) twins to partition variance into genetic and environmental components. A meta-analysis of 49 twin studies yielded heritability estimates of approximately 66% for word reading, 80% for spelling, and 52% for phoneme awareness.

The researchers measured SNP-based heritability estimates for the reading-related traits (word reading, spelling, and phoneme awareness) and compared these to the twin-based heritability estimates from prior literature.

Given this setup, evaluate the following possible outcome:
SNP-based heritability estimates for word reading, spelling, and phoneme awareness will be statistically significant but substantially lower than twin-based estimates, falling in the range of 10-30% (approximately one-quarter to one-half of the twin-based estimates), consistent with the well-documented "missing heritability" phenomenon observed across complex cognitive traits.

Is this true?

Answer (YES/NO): YES